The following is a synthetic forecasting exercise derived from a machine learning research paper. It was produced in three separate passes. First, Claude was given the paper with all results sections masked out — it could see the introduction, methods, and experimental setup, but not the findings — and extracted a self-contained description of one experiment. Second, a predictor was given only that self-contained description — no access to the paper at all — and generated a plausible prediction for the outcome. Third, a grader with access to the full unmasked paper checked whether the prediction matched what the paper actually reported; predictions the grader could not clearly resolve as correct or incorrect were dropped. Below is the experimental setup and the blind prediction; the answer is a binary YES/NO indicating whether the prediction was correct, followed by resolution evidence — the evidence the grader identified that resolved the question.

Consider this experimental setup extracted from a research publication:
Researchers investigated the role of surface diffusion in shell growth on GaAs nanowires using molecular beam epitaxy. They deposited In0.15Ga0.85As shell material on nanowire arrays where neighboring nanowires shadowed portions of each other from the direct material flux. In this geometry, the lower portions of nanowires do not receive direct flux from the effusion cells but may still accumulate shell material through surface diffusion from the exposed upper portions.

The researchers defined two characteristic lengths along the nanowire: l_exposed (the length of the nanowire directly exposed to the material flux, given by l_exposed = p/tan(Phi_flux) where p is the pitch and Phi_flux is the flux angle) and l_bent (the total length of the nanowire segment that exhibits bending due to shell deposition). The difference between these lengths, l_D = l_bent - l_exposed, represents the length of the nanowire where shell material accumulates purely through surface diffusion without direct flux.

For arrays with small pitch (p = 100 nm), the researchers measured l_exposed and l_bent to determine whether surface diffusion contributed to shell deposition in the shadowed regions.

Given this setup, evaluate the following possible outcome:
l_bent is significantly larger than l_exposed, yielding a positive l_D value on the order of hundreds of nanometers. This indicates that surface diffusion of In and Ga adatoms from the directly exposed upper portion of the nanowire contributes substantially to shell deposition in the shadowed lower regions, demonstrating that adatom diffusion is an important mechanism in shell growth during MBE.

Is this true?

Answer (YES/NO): YES